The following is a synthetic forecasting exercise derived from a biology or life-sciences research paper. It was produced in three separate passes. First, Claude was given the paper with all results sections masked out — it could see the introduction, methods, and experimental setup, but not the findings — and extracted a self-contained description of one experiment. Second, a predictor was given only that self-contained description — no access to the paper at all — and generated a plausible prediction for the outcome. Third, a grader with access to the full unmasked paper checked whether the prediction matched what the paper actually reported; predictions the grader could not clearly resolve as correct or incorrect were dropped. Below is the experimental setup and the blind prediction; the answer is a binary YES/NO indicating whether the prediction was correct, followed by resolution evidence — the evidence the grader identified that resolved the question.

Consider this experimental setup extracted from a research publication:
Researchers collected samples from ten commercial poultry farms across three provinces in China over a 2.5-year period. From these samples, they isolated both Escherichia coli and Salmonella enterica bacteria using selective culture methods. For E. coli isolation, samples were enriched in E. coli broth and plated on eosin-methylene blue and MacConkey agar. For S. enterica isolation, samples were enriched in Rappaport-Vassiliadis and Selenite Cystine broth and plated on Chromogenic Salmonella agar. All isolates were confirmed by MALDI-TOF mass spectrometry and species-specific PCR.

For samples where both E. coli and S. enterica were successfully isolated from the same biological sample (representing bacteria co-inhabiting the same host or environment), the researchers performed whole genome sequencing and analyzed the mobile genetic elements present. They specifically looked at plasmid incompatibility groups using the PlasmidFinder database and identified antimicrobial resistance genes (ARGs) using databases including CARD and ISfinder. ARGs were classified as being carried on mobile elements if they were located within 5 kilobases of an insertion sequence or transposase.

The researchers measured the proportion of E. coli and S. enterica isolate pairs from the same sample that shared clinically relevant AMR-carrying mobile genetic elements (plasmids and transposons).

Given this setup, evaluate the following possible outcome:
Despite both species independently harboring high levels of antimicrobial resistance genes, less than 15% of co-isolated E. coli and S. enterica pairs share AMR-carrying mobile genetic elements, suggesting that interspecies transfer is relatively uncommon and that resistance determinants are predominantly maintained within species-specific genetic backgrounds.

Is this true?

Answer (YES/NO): NO